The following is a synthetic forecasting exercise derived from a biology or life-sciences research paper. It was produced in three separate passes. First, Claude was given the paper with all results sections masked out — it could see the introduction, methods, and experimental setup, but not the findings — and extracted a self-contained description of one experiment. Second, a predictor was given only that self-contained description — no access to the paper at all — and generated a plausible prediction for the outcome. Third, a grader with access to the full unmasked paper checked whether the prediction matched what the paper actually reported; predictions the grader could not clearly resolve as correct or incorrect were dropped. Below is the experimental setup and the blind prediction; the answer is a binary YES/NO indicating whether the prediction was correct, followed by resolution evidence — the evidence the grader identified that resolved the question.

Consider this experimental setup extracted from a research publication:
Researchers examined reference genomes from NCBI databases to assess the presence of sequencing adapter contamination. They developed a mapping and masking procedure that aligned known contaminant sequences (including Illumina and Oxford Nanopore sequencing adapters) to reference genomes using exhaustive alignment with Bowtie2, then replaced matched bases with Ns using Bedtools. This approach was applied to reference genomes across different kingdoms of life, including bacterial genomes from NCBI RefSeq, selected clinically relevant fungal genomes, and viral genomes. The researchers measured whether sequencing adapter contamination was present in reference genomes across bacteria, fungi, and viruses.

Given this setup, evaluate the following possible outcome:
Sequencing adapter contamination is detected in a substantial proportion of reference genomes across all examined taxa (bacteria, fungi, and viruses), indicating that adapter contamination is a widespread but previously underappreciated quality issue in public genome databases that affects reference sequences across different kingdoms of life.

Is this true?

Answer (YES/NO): NO